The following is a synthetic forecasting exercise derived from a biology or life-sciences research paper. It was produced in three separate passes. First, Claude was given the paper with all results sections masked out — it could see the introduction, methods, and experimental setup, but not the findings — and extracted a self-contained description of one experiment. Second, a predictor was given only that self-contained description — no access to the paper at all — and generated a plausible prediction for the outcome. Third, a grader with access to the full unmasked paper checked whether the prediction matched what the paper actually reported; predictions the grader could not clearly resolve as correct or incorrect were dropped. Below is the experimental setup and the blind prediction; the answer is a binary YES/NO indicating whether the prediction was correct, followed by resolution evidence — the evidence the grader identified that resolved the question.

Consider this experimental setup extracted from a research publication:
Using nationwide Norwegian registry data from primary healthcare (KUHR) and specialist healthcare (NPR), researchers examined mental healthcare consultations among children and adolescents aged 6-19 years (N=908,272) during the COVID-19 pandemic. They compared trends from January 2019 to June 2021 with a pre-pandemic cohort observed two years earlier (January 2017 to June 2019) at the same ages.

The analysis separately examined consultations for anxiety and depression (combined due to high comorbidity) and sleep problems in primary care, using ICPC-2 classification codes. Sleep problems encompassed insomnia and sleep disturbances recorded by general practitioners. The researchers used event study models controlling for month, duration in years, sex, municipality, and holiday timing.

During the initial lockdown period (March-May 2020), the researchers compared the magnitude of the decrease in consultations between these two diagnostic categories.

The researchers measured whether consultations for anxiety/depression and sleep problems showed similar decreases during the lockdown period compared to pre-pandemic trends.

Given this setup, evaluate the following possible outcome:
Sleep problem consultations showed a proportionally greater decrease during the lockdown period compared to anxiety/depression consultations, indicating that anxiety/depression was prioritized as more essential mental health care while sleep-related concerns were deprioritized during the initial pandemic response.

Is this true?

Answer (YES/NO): NO